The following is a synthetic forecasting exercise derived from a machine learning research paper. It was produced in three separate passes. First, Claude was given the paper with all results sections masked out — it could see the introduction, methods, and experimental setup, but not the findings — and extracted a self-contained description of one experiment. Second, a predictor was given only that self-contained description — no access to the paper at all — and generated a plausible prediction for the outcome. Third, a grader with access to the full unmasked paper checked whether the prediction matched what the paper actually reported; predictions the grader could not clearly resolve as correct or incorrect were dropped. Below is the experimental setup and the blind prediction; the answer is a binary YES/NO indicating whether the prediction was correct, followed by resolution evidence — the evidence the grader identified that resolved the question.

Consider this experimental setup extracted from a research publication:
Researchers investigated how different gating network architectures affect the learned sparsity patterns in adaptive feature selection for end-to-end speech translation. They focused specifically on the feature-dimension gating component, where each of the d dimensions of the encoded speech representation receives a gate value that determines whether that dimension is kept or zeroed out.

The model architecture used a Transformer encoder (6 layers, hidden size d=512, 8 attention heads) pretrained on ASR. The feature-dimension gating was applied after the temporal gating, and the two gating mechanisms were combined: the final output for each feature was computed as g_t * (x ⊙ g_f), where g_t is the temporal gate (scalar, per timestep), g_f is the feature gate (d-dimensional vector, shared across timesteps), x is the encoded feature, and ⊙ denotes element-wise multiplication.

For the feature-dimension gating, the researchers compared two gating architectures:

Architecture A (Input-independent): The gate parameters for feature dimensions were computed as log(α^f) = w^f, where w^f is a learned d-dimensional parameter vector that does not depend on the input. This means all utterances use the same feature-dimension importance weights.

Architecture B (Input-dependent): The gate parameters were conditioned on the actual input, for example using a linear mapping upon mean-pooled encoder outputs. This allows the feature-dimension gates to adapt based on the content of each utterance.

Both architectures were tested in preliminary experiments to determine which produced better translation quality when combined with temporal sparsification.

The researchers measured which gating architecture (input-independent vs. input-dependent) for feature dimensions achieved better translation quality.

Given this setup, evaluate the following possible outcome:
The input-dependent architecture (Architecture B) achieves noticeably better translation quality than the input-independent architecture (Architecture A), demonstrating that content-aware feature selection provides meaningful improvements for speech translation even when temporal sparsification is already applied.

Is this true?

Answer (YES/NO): NO